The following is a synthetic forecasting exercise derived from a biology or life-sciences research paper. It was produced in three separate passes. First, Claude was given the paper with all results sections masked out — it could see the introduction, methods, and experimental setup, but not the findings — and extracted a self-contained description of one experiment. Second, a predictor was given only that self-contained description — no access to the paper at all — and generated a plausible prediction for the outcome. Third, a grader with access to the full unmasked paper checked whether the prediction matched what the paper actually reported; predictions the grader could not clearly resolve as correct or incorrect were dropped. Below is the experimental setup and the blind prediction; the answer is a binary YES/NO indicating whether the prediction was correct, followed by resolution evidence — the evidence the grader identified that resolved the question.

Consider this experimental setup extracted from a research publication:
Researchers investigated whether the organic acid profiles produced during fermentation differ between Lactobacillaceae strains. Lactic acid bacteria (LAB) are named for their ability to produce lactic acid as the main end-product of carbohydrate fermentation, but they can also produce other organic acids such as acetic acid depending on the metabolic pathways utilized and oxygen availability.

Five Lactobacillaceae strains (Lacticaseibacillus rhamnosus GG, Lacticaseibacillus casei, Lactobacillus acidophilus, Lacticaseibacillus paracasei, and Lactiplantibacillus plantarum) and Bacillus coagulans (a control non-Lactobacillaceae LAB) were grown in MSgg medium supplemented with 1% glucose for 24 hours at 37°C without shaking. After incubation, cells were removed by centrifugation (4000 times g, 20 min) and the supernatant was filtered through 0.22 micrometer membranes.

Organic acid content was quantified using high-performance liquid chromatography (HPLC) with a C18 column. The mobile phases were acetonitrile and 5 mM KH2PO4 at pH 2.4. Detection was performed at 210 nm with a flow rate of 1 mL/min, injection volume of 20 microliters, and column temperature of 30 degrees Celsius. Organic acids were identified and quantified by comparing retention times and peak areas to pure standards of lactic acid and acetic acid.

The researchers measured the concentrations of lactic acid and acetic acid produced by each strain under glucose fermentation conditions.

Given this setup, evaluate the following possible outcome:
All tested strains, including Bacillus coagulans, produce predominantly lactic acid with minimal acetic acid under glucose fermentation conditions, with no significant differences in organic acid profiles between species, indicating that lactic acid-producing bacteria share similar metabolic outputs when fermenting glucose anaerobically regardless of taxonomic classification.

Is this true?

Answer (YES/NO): YES